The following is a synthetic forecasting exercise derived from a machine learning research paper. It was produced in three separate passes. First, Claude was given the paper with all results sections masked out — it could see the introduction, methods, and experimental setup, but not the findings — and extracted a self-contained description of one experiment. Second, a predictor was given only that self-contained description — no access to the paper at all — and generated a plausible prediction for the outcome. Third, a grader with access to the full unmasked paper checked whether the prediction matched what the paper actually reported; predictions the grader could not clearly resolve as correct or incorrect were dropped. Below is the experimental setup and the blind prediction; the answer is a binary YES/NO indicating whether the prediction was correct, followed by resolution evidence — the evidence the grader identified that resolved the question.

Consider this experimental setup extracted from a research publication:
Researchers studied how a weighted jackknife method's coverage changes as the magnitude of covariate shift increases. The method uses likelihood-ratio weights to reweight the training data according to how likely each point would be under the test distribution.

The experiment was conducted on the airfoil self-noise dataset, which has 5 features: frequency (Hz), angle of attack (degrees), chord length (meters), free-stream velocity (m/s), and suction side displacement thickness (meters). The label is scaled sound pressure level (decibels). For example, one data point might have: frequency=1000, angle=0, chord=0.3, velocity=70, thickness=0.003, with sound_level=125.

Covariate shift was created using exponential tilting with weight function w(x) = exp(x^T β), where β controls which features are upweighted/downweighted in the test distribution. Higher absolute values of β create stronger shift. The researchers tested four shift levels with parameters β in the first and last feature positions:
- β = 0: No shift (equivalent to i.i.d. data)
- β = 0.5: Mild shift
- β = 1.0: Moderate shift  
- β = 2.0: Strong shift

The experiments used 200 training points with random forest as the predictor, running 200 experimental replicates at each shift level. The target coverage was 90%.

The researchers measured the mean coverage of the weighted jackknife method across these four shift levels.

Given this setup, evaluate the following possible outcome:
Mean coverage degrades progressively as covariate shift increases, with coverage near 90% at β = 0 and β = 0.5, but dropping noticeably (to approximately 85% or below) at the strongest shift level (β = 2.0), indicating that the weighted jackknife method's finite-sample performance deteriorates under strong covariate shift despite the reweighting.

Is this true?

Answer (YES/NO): NO